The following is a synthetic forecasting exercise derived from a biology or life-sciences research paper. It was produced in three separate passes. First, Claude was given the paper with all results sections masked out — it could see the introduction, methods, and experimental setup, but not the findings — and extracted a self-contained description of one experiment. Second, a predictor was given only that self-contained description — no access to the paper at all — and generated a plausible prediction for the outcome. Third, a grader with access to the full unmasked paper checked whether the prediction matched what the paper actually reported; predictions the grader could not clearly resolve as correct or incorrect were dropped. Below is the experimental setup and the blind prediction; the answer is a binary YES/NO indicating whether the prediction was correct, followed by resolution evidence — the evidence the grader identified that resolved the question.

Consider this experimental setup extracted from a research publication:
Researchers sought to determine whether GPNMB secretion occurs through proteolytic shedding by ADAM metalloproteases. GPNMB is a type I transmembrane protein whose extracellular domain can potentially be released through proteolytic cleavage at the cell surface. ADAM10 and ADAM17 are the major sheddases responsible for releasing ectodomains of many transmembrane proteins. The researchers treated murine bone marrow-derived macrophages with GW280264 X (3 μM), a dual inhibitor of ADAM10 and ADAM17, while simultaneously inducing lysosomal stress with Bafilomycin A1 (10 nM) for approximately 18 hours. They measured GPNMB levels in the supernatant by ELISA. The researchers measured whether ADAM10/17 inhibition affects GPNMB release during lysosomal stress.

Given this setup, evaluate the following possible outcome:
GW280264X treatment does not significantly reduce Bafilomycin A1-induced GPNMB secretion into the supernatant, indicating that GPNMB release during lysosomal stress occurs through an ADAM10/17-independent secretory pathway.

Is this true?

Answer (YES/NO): NO